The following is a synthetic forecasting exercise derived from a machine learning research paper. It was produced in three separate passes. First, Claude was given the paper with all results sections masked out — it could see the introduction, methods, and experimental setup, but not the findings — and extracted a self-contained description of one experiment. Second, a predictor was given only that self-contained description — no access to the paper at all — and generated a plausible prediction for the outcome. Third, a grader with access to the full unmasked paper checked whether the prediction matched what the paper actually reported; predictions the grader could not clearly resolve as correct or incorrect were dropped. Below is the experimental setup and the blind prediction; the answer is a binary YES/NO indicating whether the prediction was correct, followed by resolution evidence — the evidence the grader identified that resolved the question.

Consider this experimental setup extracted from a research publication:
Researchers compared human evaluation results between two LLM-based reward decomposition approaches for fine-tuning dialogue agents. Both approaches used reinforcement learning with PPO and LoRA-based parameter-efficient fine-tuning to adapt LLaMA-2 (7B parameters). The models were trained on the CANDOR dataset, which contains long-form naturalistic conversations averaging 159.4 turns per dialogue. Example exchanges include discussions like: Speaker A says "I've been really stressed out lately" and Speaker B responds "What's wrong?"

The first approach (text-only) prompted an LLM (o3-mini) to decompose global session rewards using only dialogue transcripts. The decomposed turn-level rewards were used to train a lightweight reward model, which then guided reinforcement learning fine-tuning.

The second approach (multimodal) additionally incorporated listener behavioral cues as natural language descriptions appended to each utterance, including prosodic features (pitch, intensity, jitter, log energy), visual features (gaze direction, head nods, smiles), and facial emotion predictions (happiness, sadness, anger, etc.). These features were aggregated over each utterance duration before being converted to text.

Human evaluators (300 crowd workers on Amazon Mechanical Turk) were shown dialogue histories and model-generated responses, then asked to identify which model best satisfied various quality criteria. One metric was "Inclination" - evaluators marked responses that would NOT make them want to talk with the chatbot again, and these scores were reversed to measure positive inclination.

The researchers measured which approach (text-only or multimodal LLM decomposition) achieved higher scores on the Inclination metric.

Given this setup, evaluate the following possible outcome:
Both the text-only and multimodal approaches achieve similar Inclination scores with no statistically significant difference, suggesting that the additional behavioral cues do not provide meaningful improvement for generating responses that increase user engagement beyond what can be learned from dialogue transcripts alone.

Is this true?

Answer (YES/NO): NO